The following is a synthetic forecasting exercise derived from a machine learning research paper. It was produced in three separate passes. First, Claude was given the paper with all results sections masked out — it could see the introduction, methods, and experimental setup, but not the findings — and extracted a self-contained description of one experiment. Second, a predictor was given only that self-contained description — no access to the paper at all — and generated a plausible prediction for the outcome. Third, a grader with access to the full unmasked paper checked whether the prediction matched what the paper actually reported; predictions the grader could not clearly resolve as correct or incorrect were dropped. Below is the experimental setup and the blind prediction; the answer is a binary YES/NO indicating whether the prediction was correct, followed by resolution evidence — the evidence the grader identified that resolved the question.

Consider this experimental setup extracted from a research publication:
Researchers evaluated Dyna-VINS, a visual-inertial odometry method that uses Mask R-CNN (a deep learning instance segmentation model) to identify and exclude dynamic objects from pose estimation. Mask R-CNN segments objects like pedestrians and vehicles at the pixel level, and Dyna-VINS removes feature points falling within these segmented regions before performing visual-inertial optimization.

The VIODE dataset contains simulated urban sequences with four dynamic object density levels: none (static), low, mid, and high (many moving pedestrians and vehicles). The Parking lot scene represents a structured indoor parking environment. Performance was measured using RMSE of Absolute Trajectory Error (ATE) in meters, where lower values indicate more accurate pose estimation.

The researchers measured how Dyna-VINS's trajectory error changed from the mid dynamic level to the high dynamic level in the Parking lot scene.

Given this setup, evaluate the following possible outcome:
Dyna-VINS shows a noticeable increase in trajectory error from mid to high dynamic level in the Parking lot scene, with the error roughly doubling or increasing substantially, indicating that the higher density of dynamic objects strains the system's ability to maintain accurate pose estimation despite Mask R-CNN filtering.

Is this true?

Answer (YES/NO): NO